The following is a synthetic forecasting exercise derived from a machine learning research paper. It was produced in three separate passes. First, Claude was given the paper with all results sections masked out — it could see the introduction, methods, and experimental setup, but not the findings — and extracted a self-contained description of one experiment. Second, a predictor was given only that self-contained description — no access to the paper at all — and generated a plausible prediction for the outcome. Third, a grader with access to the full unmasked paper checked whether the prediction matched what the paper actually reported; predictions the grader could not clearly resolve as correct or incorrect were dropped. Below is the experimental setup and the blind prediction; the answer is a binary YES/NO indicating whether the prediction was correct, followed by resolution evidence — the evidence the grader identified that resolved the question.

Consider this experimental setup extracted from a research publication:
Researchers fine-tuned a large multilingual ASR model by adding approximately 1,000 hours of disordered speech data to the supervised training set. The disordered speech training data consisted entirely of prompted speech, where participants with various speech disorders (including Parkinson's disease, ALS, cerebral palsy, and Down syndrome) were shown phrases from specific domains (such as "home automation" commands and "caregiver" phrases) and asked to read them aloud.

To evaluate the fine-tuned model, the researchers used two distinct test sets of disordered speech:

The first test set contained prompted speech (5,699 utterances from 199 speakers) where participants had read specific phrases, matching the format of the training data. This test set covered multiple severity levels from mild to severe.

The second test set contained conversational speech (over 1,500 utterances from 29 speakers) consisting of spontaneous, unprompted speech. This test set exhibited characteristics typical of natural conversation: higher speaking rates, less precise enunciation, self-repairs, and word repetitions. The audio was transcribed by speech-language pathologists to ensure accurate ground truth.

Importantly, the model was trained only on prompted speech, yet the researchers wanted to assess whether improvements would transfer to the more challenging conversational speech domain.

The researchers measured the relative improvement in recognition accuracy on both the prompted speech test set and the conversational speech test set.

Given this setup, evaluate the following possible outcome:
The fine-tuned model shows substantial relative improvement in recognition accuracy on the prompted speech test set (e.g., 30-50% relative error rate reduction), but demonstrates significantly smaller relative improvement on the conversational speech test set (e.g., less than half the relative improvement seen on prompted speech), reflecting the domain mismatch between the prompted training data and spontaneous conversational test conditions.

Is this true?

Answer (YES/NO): NO